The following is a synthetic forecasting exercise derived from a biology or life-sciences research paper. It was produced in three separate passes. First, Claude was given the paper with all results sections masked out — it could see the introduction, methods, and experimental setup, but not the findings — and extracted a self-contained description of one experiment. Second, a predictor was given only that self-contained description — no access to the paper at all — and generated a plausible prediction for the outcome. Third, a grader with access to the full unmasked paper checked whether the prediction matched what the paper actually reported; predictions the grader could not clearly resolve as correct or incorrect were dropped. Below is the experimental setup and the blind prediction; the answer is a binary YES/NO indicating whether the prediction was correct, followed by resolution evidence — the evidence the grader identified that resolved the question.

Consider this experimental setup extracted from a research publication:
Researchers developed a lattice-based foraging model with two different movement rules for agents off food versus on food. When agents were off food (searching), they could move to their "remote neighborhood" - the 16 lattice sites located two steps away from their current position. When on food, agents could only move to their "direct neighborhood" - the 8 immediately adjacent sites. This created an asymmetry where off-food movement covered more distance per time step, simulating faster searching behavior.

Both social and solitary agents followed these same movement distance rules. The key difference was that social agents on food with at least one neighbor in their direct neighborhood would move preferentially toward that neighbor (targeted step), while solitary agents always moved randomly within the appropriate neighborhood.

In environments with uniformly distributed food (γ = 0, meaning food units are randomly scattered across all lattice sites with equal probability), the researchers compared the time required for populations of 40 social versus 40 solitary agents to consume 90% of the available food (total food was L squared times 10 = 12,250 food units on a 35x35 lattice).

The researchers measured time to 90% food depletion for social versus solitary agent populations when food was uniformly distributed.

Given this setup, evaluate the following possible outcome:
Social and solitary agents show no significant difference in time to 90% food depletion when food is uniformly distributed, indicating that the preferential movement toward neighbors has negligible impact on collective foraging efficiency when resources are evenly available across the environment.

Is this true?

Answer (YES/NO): NO